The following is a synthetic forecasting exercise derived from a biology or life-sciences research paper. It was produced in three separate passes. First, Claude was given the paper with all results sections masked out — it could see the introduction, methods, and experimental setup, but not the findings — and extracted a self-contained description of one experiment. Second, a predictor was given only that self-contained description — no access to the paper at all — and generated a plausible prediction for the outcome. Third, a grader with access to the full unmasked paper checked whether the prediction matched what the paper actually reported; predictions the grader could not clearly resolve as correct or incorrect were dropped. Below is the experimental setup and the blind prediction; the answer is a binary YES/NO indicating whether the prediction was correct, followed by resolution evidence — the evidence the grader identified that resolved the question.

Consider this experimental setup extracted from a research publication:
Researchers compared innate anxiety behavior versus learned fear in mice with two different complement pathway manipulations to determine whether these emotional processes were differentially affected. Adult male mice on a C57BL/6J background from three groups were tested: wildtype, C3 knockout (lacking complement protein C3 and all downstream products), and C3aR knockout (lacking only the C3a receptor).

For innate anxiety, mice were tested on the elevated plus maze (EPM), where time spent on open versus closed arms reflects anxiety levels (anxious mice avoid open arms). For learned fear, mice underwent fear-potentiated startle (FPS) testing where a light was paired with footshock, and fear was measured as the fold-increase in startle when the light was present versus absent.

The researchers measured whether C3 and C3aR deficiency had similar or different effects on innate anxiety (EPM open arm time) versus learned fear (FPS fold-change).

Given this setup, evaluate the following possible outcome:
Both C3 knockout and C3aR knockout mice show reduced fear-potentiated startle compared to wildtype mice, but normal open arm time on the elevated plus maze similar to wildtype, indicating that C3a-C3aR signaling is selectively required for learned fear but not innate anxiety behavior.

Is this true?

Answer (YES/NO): NO